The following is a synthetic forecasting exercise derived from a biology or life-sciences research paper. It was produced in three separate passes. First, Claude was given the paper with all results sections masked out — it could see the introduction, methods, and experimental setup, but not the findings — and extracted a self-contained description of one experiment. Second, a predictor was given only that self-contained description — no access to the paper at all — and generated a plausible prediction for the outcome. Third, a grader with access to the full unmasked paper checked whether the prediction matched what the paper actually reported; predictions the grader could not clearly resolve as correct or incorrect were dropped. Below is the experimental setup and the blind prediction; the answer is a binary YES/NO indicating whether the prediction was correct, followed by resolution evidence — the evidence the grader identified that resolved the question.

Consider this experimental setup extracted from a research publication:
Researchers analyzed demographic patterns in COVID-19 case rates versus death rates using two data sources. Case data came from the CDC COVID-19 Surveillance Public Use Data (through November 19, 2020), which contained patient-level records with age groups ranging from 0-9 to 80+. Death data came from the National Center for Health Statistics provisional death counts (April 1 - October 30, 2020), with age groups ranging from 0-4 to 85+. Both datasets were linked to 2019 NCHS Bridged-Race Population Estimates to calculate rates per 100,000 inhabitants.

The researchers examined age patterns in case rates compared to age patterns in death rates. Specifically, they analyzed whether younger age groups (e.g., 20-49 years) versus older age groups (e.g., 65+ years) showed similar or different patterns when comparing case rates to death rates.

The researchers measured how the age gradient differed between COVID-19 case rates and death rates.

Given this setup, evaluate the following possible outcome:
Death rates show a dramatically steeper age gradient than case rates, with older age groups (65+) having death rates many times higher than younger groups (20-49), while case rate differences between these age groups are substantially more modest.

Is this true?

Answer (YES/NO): YES